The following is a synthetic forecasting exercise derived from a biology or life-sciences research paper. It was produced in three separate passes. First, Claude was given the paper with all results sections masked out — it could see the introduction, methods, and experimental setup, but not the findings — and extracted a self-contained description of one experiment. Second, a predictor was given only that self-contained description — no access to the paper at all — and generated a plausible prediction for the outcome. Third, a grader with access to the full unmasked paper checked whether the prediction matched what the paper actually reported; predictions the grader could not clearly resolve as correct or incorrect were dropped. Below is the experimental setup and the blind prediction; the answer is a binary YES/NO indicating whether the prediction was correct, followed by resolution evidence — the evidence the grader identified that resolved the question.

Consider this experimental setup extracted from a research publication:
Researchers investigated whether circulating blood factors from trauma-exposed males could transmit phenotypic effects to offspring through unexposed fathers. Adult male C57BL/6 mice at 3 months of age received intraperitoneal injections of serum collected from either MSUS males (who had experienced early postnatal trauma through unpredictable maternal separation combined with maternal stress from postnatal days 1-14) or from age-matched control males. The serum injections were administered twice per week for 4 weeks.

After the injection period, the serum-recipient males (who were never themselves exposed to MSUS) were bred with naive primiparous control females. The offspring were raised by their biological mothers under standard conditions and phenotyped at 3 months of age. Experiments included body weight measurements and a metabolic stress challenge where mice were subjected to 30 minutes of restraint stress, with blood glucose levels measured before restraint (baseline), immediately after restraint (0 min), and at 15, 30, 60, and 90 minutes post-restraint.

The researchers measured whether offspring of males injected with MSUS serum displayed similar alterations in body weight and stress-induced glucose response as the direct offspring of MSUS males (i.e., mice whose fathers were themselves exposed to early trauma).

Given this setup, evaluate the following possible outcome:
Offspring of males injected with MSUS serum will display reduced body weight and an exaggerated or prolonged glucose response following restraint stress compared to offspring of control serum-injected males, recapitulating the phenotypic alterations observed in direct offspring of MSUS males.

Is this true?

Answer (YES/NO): NO